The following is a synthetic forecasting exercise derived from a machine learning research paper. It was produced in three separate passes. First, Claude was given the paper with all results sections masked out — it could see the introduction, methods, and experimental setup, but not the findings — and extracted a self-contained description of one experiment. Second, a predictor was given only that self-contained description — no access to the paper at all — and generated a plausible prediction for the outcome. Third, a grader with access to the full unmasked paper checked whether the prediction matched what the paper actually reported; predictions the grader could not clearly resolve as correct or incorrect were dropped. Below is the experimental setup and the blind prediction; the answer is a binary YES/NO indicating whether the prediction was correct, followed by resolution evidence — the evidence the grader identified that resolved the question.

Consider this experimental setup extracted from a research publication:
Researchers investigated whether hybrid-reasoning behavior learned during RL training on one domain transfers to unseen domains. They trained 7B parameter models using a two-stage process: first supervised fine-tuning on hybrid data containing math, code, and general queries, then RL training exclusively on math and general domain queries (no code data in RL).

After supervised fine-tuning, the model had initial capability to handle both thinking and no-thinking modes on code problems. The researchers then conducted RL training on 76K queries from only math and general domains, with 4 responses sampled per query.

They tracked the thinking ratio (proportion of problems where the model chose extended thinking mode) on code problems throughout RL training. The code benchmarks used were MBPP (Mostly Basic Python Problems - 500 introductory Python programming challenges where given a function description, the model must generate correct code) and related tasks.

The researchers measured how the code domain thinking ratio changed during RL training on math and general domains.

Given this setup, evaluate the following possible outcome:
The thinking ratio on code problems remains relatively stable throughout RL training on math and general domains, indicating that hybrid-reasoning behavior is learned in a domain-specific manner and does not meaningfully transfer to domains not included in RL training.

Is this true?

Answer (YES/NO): NO